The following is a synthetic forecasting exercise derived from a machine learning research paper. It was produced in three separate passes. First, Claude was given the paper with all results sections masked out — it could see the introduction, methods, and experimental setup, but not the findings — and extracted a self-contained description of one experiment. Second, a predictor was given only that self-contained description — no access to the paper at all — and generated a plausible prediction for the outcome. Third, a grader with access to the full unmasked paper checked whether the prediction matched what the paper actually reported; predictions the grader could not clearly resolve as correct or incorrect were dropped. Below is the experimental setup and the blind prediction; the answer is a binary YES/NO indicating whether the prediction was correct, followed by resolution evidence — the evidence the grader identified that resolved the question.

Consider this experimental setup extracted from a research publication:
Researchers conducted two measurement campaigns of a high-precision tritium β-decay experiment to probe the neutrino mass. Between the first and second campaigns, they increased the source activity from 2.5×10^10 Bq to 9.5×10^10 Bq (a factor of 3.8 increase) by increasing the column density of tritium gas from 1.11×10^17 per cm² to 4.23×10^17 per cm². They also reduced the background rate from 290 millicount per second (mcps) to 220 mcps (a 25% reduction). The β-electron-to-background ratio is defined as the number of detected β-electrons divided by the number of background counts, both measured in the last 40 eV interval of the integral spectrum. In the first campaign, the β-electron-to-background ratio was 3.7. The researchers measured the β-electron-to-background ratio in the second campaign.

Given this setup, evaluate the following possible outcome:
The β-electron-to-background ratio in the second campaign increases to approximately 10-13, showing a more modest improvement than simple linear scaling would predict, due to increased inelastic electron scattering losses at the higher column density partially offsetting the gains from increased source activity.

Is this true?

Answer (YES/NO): NO